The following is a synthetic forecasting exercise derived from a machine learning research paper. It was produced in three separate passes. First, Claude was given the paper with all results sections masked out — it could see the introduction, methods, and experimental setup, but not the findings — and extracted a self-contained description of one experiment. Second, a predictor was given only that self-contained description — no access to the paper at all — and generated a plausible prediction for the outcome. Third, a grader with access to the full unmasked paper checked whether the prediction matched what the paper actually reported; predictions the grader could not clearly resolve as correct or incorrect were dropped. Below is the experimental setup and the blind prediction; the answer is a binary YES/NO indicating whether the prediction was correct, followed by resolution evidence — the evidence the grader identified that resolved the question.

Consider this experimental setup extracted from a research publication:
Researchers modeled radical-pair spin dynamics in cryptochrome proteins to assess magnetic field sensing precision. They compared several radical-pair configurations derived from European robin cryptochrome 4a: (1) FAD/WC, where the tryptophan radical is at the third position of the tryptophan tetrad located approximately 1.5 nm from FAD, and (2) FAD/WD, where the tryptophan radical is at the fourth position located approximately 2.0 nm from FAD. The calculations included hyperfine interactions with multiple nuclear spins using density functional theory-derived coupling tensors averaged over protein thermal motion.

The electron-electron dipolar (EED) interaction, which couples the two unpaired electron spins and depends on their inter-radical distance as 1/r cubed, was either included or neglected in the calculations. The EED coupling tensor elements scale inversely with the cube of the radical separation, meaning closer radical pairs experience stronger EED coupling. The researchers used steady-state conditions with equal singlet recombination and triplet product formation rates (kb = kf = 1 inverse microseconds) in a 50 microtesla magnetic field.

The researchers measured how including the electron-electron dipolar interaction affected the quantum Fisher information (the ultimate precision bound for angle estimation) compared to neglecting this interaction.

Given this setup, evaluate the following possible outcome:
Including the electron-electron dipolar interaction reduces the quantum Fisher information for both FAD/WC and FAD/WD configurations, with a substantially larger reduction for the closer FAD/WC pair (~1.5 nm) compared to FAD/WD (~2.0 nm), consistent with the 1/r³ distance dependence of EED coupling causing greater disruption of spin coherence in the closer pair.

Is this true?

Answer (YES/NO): YES